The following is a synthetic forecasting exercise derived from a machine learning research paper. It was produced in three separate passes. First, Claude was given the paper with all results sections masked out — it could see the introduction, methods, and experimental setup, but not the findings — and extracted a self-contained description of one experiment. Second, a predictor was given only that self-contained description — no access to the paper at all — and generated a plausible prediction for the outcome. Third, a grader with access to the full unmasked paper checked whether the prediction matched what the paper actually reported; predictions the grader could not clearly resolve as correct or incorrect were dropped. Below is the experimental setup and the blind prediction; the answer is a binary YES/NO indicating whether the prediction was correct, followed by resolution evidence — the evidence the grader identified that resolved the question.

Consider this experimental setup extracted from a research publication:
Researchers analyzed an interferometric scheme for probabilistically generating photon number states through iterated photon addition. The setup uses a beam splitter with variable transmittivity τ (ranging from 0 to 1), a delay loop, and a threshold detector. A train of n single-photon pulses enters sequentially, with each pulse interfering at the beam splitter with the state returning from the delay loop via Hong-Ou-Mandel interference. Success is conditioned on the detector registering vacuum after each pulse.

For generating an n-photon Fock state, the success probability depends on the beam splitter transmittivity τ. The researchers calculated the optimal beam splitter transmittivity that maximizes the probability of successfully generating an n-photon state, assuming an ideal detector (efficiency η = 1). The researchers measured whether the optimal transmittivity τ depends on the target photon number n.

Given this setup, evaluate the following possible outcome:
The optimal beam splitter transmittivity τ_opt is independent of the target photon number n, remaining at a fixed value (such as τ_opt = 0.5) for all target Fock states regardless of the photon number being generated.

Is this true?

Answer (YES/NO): NO